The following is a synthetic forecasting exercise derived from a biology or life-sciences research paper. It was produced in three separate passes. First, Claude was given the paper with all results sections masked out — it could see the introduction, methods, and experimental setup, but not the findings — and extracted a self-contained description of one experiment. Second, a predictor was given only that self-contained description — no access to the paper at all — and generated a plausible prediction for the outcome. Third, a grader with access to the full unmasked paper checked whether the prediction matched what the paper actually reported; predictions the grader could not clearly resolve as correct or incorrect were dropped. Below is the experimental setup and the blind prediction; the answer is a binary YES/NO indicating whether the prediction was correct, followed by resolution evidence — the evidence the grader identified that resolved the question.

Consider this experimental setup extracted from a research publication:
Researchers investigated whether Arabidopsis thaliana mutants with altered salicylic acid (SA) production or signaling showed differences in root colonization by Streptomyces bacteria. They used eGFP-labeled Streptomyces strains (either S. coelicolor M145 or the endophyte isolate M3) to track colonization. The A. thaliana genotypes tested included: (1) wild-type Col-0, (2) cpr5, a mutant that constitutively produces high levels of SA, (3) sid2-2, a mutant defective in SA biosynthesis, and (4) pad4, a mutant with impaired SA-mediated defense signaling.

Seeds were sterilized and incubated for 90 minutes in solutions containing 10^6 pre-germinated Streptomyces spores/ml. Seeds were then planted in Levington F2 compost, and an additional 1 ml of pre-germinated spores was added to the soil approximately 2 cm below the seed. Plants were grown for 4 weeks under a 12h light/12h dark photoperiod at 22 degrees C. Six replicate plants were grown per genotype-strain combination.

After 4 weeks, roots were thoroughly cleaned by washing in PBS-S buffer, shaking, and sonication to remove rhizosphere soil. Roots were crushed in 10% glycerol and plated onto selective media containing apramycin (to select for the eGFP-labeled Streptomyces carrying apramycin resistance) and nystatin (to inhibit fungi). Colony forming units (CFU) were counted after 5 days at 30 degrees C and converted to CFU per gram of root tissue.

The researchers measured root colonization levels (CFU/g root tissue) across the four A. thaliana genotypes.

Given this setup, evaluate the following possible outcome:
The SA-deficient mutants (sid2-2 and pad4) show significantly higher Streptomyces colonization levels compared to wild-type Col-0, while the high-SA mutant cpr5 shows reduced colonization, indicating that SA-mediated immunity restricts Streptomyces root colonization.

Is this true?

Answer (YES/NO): NO